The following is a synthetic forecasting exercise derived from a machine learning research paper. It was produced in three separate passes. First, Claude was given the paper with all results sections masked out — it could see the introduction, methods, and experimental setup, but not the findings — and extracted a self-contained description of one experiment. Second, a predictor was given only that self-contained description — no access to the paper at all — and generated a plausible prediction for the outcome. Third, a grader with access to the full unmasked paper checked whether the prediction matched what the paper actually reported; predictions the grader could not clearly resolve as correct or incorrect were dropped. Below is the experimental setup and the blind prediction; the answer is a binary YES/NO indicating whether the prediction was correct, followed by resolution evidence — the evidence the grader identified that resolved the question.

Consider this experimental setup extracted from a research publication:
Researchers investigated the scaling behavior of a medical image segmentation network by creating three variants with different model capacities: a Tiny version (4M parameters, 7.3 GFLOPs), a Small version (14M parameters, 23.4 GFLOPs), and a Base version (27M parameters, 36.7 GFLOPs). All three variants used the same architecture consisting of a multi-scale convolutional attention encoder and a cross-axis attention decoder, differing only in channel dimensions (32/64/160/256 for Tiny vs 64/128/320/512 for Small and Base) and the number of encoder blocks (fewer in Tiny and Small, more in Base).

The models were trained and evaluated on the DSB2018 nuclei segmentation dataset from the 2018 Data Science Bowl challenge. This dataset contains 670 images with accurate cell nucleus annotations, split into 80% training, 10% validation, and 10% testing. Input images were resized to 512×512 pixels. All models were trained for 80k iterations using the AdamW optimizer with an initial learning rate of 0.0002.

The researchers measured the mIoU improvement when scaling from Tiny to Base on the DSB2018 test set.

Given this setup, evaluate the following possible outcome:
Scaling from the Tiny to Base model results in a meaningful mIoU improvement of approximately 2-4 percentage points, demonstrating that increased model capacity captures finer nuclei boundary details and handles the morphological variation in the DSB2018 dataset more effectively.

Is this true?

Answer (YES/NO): NO